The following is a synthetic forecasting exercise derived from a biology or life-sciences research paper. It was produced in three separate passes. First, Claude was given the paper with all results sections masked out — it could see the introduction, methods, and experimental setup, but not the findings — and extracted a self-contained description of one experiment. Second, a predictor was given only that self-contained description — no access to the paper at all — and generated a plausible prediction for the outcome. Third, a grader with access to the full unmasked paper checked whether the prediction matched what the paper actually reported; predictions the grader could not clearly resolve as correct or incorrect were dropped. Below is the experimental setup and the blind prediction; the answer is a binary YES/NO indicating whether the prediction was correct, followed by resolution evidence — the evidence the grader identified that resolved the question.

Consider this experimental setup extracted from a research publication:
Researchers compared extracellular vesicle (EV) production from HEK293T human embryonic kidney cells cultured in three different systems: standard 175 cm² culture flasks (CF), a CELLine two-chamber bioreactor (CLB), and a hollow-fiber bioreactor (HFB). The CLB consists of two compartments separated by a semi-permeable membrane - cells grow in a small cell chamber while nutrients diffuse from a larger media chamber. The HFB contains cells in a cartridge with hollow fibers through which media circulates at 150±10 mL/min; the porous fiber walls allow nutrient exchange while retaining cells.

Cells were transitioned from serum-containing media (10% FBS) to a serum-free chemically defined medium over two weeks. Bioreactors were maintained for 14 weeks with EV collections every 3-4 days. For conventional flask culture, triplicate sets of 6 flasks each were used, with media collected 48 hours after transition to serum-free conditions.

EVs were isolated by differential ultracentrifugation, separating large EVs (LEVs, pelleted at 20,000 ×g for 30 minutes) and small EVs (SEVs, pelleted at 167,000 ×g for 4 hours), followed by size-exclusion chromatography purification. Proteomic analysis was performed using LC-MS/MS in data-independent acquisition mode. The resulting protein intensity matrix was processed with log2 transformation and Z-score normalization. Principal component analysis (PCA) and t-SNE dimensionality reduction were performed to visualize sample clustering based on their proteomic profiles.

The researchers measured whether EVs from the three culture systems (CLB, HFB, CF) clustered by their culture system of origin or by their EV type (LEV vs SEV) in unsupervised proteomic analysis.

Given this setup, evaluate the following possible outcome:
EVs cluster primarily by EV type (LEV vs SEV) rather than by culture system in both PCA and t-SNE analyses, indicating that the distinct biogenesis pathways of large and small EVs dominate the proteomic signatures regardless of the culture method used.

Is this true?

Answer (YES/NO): NO